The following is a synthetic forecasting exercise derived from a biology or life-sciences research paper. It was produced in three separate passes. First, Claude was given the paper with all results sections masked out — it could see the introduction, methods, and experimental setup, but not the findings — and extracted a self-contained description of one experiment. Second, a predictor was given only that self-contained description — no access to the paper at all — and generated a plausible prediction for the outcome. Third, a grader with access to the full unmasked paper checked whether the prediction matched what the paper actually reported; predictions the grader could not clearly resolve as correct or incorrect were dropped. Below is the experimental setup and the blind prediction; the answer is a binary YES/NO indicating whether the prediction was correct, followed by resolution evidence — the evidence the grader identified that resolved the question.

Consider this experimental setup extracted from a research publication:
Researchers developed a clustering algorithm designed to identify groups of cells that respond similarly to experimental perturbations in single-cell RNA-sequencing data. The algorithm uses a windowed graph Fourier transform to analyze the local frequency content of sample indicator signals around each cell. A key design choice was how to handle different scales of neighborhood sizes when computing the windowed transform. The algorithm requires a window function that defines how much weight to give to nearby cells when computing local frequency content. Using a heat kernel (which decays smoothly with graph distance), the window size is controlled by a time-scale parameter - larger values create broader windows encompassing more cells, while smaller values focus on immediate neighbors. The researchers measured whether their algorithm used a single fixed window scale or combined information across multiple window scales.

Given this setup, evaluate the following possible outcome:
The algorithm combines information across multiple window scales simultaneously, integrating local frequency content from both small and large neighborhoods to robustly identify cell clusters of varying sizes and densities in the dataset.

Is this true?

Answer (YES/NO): YES